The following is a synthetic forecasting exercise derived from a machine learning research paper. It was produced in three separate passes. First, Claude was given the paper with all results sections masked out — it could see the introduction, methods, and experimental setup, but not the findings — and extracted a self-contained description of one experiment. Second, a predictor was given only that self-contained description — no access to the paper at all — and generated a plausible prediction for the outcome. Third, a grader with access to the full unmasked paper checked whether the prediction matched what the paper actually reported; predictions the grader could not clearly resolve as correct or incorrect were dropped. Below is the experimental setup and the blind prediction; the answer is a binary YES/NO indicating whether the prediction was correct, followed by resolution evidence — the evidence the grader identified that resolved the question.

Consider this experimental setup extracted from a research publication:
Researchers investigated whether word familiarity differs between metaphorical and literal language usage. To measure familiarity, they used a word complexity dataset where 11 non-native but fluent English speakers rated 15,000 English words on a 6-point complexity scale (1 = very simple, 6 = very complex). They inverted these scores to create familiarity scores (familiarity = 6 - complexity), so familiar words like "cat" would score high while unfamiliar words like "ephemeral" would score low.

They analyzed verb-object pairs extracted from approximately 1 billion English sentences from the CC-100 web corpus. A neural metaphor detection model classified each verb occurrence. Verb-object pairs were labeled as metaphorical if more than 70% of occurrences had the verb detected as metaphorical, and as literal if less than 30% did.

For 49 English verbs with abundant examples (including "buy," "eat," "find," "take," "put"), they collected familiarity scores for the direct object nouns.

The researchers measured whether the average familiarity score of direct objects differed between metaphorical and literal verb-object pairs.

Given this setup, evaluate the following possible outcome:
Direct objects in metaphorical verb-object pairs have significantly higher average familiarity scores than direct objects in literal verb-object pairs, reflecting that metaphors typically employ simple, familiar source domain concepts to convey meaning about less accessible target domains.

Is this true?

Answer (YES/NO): NO